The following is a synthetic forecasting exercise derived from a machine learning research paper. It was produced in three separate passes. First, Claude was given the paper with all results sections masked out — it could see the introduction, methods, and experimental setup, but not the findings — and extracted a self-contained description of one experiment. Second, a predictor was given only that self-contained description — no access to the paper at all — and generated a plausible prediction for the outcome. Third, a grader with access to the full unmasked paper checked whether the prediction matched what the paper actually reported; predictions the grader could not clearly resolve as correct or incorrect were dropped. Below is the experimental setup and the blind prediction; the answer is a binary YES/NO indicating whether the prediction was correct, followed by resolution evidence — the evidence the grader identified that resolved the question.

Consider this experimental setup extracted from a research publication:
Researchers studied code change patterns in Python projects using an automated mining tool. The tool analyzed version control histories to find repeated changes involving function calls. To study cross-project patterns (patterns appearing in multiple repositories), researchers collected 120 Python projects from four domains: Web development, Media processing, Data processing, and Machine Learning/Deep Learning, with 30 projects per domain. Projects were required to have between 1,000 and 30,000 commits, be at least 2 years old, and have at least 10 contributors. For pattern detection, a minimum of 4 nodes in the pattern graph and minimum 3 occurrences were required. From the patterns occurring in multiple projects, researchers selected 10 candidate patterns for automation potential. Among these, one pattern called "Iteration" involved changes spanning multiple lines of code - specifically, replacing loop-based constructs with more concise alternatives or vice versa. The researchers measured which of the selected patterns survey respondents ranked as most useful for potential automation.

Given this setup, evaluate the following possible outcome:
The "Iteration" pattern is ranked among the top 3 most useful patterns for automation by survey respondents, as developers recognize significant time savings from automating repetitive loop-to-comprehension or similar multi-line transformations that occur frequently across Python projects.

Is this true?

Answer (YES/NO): YES